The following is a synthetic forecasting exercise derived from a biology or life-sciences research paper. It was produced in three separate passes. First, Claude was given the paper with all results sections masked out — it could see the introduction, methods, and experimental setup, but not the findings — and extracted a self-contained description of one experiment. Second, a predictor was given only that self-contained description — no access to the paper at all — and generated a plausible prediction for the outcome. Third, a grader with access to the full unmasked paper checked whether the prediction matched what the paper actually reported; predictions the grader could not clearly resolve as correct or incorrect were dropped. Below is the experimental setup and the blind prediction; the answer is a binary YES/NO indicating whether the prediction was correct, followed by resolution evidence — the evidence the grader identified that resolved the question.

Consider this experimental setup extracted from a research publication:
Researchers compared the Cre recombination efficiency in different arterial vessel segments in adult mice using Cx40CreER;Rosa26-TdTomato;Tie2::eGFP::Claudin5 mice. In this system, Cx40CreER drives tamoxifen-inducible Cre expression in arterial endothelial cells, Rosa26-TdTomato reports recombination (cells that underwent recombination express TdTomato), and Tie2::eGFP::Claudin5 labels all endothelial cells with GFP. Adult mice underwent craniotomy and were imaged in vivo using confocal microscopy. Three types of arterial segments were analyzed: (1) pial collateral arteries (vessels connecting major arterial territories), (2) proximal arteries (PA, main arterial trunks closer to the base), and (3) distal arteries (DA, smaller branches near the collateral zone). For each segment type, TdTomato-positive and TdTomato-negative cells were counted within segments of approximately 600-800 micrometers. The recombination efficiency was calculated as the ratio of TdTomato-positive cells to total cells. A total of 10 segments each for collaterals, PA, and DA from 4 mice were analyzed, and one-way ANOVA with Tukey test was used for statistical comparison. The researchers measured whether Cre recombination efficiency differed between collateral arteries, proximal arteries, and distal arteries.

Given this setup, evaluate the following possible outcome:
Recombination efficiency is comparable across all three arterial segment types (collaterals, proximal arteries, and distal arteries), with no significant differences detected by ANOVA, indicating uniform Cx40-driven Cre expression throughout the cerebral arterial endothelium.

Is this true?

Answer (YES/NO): NO